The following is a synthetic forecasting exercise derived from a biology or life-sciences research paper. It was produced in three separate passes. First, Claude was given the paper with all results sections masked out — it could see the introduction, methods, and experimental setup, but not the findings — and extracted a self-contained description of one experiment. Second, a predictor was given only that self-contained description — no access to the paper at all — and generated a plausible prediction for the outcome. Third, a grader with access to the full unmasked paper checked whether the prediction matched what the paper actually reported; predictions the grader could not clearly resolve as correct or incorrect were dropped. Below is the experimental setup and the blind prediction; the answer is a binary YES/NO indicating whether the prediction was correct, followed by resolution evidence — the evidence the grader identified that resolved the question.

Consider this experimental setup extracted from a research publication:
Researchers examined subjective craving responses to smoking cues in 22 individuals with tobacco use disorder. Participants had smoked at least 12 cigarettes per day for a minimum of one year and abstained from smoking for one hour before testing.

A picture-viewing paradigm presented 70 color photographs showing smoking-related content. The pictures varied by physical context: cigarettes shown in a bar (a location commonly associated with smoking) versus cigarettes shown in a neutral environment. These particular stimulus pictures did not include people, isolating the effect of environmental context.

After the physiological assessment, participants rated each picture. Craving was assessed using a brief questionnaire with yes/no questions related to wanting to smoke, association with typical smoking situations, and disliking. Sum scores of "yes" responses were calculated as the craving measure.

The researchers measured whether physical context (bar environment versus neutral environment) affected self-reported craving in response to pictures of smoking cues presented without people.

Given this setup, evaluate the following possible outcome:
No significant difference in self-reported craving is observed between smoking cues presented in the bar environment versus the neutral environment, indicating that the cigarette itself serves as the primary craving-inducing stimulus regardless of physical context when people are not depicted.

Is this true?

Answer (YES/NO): NO